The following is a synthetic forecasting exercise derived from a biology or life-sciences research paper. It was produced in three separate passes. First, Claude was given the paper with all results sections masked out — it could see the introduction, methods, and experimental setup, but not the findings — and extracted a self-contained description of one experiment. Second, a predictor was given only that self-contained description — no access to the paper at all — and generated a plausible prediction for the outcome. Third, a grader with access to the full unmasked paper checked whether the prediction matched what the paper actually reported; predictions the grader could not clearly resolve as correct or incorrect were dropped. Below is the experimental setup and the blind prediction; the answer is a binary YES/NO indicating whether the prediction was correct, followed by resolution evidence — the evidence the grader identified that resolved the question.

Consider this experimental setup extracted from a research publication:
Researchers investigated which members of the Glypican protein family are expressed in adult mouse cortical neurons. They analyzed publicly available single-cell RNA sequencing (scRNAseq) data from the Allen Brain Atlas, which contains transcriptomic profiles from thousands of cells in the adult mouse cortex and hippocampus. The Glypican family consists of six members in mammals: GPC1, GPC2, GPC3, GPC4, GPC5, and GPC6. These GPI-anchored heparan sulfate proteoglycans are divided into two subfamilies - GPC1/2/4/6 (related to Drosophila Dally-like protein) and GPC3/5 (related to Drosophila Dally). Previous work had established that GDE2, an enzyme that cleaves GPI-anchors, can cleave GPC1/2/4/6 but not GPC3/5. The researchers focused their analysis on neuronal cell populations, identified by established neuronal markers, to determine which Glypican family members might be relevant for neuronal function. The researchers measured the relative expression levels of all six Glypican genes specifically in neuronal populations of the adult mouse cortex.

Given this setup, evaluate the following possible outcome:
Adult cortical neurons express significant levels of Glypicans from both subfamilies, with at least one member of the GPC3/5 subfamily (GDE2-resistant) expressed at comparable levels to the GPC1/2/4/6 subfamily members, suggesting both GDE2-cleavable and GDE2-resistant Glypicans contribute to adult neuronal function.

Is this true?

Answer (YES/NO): YES